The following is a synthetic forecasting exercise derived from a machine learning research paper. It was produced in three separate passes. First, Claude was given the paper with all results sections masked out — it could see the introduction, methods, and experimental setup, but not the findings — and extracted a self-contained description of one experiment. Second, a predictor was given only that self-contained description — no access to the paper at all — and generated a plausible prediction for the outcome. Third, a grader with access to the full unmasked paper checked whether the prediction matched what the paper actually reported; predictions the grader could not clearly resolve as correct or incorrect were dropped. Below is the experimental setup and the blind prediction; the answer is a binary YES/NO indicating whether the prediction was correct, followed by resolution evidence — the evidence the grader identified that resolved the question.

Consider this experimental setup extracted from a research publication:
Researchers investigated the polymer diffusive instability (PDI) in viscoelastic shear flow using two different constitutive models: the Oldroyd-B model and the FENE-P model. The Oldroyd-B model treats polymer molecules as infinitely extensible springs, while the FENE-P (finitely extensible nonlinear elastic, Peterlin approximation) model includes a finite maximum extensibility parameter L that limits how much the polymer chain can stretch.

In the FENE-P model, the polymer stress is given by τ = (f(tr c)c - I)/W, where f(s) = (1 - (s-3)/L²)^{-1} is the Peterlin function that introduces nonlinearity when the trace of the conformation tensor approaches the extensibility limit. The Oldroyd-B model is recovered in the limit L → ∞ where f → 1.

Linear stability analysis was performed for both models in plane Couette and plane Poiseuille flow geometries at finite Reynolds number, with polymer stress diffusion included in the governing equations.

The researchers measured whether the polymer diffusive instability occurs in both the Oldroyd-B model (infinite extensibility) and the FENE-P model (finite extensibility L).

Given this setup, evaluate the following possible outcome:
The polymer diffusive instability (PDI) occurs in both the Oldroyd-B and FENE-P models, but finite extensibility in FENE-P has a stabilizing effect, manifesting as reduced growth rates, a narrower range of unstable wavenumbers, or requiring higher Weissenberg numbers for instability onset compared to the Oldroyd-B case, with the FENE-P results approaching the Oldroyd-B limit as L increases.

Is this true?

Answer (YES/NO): YES